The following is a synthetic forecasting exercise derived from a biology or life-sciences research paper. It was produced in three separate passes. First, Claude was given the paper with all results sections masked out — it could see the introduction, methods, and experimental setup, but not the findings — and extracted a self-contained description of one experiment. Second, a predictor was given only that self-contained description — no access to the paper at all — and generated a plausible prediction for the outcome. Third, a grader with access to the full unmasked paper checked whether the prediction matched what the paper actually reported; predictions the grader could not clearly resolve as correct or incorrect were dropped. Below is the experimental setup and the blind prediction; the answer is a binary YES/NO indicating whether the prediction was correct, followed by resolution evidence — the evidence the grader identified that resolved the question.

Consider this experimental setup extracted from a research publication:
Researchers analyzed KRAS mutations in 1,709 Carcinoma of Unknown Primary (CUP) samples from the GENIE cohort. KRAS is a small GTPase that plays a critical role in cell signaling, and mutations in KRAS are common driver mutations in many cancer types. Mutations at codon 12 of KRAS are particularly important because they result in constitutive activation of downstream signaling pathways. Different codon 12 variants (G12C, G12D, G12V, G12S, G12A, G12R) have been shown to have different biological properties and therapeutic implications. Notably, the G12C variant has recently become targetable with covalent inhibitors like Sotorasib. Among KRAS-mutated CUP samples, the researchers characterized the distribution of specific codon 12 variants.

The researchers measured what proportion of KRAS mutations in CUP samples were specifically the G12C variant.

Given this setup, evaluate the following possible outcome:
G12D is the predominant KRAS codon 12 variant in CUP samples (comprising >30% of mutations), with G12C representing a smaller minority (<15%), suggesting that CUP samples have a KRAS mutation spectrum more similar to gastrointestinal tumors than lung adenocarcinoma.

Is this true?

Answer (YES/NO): NO